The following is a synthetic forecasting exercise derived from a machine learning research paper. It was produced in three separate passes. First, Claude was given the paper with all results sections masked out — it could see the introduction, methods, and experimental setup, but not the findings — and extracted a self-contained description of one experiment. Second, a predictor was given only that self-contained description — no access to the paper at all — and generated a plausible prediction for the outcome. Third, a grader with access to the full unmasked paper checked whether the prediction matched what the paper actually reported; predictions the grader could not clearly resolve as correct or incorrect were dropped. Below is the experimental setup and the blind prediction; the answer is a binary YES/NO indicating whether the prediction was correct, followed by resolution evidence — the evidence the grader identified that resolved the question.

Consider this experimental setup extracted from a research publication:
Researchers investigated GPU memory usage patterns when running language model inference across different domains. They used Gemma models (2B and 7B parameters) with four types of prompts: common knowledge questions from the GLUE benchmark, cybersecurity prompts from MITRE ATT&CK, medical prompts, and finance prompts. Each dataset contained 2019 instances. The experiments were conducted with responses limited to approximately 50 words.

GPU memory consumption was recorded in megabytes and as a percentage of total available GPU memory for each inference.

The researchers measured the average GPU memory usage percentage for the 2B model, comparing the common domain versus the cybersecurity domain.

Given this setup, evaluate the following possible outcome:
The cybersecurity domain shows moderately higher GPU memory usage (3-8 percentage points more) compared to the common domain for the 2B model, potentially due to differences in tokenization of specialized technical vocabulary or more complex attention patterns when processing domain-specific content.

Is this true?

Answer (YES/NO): NO